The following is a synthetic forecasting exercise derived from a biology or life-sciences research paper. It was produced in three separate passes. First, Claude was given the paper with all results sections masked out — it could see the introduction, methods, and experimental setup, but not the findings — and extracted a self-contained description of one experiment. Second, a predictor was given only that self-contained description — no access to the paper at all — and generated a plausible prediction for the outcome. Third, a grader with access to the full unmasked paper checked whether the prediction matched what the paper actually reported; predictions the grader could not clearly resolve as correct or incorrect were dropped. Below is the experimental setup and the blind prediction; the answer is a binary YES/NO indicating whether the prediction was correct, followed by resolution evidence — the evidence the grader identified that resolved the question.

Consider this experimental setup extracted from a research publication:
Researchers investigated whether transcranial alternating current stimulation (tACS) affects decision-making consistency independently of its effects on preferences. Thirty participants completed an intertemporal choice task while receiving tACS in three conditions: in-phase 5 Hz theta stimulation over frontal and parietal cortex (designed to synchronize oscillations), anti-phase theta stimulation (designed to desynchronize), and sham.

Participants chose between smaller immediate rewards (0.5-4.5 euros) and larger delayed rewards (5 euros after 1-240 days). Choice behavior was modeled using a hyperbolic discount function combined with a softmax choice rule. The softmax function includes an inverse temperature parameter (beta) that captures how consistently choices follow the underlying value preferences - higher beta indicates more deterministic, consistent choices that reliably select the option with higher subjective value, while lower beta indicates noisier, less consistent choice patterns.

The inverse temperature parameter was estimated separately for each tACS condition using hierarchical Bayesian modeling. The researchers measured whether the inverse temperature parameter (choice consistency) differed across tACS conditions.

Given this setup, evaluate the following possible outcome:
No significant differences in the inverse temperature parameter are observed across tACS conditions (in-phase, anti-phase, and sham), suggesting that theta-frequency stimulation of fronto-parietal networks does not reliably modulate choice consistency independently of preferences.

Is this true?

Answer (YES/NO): YES